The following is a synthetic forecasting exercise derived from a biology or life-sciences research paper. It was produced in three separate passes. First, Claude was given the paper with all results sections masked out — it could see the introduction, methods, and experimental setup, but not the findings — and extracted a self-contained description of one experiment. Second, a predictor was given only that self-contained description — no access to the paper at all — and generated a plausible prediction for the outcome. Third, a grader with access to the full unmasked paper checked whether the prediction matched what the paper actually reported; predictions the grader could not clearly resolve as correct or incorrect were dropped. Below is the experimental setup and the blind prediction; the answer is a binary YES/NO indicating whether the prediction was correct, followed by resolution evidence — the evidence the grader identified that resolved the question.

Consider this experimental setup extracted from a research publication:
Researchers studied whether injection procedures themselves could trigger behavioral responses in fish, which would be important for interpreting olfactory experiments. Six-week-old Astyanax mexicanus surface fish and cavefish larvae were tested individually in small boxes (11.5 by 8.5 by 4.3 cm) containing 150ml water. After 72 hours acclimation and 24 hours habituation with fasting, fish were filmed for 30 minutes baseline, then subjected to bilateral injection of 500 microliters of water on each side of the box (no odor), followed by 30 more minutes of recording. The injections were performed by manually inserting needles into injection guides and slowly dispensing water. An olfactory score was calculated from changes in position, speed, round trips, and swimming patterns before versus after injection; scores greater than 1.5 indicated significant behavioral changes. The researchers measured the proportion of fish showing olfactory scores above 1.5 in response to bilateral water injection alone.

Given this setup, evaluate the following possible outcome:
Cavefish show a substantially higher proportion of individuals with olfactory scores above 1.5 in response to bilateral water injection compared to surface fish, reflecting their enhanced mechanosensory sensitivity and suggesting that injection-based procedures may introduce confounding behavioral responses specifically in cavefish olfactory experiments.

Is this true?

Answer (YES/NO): NO